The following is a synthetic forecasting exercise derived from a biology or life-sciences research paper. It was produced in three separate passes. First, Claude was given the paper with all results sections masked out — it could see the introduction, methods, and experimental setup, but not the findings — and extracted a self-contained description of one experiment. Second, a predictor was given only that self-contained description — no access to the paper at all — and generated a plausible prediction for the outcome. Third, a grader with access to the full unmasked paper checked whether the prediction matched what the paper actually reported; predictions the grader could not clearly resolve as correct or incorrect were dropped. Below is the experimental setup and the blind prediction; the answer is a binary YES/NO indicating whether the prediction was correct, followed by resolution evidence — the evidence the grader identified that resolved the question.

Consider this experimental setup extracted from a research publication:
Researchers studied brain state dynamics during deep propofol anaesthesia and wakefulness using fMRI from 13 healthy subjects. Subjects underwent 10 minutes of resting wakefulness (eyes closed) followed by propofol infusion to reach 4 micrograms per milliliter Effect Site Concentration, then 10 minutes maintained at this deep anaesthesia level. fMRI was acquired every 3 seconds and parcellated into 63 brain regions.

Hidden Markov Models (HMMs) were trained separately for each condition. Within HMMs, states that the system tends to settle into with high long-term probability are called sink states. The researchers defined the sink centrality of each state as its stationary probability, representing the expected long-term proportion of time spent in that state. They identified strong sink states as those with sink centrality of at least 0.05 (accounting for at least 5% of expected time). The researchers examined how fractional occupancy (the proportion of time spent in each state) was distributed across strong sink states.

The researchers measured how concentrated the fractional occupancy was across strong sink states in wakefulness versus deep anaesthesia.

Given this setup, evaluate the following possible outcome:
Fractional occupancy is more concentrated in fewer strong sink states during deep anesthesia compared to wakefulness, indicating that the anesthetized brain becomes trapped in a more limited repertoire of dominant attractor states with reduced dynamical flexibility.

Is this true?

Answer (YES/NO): YES